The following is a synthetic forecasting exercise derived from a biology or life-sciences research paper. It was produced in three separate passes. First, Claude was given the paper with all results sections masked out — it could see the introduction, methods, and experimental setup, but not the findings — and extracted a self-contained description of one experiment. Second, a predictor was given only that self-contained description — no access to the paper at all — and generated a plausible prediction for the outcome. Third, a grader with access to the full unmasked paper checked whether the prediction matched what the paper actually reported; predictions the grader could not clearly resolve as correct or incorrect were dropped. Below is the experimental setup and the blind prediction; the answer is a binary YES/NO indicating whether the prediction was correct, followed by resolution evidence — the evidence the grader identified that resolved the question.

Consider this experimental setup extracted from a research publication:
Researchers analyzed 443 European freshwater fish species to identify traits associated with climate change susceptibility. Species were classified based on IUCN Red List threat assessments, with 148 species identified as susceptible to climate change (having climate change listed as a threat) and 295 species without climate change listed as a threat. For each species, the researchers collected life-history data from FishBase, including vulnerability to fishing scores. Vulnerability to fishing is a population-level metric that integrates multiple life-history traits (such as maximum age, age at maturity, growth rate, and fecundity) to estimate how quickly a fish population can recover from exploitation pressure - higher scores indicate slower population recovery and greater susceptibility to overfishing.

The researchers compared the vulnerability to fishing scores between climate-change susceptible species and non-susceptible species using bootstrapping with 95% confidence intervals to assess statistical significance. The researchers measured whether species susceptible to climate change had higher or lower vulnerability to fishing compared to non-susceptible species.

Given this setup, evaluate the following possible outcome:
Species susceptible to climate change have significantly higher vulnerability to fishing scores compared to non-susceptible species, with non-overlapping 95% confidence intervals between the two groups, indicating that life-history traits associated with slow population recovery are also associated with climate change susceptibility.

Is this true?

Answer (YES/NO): NO